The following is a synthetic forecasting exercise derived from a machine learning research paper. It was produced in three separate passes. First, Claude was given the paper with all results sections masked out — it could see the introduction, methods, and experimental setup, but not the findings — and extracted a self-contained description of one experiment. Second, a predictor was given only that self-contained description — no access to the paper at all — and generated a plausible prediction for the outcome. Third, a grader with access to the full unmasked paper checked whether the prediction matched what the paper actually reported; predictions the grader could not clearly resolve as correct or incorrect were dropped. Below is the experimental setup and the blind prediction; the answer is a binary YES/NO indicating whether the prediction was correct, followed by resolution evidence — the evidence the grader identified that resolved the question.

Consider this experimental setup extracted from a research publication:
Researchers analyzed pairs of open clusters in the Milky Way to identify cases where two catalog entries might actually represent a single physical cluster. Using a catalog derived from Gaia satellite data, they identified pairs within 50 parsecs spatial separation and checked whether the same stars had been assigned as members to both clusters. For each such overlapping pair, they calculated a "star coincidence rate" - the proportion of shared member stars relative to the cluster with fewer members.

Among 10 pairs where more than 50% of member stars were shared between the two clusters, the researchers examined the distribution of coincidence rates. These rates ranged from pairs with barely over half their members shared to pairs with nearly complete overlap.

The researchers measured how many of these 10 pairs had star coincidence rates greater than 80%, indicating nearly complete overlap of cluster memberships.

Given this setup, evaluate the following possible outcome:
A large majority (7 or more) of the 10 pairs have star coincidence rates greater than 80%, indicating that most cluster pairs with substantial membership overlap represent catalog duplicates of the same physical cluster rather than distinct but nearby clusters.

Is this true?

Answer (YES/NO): NO